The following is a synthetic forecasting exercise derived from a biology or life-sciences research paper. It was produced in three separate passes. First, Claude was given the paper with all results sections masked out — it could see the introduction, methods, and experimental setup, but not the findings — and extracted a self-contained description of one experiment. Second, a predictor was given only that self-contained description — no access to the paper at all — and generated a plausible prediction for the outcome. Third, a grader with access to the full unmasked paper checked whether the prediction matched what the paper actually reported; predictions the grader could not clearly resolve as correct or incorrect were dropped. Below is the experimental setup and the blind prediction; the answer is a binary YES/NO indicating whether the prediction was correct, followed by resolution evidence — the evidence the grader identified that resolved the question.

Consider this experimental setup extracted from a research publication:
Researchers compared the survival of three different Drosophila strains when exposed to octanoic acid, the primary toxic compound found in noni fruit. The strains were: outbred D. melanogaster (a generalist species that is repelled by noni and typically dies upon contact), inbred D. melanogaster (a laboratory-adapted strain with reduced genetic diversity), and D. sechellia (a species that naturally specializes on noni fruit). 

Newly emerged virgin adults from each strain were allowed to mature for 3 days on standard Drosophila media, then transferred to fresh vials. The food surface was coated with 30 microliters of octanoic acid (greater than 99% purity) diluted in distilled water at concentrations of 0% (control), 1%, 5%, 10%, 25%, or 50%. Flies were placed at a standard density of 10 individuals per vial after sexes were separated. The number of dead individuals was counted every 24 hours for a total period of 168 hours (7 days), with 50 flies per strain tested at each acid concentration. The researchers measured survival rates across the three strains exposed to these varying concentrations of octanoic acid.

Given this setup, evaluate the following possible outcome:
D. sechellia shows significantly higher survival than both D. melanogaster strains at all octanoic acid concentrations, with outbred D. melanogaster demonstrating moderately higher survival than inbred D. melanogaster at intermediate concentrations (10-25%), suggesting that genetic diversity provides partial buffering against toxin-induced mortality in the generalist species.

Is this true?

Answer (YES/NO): NO